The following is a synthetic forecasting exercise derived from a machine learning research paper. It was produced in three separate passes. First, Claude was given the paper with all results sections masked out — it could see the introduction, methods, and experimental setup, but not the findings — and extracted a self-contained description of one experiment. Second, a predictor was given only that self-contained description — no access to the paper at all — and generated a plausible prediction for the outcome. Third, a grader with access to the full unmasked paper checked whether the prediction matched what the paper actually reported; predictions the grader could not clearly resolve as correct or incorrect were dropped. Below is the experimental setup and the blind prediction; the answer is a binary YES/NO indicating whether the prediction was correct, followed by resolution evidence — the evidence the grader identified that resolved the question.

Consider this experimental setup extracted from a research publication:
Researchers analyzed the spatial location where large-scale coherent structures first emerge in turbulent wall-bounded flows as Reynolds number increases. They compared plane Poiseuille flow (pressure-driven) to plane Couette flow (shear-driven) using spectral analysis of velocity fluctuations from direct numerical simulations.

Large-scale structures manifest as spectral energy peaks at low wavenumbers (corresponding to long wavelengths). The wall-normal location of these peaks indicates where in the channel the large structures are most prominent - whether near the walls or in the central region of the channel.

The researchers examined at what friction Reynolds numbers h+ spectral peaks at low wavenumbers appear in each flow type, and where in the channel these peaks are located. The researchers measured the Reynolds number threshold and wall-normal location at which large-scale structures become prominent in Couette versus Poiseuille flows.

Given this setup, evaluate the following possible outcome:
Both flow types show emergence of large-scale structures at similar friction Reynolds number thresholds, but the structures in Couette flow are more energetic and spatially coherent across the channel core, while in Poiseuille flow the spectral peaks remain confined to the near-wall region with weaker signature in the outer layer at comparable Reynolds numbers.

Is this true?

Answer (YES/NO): NO